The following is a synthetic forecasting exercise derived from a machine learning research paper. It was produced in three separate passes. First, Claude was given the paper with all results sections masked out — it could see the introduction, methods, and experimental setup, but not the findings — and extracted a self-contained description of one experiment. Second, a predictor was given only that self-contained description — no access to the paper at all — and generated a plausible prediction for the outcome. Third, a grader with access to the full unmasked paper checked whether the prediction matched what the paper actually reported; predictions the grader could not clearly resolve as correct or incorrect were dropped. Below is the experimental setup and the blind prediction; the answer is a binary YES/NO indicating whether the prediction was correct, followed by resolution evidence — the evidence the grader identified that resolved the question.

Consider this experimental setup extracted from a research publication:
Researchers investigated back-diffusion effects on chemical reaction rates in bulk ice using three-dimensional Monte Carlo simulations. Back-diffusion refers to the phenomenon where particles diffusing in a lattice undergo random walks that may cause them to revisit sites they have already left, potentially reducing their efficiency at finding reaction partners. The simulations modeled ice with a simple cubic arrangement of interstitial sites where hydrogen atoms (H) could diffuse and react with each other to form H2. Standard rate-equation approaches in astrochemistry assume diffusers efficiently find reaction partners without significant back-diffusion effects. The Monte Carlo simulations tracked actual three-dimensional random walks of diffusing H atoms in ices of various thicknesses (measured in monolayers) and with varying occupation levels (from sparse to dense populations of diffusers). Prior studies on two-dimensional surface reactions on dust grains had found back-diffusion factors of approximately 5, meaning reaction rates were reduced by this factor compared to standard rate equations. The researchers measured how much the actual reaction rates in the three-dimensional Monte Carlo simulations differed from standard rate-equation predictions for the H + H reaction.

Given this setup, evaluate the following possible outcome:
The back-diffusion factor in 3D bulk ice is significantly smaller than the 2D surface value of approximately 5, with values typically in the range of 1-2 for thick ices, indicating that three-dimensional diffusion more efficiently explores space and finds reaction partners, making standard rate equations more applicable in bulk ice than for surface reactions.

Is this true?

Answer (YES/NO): YES